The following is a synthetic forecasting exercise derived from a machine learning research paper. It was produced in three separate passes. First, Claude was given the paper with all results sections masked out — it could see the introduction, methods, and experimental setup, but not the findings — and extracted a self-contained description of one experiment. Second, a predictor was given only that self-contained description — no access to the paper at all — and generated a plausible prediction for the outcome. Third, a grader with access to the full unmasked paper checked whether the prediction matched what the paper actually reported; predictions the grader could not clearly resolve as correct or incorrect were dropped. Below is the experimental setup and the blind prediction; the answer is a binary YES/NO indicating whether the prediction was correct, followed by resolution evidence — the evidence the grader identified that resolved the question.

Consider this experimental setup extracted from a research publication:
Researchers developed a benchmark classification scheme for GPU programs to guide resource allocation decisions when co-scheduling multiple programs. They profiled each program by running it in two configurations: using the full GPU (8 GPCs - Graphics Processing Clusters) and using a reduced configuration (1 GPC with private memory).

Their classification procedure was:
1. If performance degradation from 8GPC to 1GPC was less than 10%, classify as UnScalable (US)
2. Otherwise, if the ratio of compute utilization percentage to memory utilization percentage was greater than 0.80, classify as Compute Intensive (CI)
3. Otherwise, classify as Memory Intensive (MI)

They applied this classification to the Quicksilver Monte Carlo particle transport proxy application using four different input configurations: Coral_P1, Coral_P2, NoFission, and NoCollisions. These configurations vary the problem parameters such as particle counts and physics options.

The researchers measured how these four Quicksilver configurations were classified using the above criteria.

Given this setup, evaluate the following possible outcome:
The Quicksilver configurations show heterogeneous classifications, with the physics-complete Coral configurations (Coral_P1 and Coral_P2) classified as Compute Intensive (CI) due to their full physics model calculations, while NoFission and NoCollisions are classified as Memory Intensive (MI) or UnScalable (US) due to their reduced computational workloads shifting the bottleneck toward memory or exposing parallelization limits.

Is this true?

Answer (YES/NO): NO